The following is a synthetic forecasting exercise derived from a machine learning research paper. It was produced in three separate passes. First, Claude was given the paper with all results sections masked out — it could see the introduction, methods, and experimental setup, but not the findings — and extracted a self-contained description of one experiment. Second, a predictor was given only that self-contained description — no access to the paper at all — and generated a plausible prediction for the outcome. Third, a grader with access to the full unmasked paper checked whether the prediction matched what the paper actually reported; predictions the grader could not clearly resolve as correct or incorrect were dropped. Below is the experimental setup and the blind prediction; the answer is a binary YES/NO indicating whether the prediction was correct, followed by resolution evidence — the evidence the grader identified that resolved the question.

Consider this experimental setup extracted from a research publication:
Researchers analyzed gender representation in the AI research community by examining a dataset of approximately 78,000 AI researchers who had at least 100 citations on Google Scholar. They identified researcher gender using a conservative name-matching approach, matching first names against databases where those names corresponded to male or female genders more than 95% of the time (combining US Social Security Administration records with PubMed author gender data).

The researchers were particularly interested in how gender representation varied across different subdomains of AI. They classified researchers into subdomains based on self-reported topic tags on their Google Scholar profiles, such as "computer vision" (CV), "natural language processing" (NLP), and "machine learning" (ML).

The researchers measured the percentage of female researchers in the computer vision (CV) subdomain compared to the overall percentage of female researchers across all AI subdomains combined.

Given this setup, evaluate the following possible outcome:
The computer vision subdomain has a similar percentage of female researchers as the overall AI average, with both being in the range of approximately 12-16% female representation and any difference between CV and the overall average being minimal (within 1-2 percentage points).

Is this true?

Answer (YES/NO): NO